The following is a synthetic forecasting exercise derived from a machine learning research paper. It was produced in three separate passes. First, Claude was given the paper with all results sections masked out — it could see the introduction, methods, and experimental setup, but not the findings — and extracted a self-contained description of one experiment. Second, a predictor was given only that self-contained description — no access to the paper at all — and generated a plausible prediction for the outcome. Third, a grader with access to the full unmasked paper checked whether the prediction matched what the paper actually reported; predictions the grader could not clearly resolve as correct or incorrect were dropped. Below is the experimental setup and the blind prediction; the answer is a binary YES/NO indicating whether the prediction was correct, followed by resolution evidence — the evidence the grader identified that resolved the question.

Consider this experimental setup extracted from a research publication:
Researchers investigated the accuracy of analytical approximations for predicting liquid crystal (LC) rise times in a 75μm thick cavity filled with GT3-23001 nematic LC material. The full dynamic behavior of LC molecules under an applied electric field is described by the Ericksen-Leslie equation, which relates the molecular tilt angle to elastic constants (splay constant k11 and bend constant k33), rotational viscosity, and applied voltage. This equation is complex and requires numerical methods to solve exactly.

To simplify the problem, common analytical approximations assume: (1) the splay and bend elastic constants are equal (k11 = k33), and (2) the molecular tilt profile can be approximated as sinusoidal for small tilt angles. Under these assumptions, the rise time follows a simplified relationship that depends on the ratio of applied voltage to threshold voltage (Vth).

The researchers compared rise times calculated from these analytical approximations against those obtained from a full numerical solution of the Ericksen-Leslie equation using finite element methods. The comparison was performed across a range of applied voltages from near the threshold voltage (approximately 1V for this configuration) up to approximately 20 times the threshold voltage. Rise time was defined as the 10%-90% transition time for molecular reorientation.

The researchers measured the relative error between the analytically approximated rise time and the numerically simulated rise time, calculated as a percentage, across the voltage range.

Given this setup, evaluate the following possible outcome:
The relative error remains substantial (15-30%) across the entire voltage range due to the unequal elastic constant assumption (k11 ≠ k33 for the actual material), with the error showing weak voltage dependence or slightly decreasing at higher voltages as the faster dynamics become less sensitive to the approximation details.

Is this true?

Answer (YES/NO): NO